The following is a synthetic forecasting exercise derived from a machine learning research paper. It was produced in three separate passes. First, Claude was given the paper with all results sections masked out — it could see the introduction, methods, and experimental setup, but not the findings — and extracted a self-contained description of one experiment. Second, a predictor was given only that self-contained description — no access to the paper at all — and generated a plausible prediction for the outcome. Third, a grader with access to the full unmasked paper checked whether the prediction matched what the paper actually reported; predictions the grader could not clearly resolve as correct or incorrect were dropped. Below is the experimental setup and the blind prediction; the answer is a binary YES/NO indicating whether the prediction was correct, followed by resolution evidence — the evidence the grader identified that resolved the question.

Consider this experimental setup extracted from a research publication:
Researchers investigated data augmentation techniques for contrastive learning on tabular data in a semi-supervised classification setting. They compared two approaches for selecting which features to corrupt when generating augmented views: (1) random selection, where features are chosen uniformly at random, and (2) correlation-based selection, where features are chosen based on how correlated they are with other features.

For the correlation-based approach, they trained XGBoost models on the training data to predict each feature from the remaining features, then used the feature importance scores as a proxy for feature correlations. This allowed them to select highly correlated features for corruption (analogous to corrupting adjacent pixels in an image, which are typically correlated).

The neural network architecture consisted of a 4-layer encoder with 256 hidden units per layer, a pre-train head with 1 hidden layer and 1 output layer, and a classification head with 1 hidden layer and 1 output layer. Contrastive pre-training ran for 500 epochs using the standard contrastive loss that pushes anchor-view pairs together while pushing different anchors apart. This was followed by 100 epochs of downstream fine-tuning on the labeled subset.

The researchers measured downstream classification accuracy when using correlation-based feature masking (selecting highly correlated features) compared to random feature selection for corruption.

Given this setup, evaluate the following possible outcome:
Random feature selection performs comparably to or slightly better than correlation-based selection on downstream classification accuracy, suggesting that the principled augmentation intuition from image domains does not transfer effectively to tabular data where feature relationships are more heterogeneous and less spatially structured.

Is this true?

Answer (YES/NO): YES